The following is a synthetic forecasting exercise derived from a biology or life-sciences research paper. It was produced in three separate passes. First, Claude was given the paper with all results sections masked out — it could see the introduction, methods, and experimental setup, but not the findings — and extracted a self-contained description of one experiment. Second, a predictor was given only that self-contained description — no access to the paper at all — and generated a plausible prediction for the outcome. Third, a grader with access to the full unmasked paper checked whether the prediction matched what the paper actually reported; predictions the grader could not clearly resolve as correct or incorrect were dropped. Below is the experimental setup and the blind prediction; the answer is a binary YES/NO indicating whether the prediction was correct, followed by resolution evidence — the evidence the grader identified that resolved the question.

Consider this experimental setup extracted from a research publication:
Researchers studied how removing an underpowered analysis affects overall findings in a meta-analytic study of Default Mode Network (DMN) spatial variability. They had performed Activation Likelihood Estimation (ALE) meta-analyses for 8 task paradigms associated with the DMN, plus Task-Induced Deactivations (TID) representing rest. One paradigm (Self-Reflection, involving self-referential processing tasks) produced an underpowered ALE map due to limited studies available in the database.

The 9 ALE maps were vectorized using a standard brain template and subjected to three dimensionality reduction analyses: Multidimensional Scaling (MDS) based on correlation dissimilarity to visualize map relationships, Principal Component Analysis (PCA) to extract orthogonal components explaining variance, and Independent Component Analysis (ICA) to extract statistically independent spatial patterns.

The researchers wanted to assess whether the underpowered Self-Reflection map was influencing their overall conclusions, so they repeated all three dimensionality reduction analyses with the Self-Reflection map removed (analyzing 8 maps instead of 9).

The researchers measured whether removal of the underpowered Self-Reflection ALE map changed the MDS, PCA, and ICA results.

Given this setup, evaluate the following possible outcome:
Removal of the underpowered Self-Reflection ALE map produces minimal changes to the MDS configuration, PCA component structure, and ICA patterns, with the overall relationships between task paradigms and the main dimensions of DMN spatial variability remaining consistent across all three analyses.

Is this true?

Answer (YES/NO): YES